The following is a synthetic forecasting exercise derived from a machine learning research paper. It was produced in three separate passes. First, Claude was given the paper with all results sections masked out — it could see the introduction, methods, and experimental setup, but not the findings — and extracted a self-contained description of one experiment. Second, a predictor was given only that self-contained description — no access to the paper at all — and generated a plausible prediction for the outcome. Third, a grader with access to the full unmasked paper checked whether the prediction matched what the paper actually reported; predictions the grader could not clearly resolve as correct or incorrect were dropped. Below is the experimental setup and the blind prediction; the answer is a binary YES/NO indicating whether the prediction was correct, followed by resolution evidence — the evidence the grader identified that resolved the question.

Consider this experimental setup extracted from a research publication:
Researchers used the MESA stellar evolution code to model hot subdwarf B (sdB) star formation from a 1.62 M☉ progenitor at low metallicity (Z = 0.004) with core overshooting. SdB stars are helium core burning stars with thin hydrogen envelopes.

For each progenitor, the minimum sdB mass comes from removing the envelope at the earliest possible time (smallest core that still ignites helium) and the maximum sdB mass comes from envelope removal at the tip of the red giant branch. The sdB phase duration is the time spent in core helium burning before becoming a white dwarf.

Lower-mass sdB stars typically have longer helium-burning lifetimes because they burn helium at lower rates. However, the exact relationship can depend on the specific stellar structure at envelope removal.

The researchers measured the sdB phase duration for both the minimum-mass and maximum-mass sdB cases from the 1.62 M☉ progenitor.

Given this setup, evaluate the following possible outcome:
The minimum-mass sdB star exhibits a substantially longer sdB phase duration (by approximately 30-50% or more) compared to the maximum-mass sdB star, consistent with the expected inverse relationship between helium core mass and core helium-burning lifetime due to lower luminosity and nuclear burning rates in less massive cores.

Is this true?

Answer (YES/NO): NO